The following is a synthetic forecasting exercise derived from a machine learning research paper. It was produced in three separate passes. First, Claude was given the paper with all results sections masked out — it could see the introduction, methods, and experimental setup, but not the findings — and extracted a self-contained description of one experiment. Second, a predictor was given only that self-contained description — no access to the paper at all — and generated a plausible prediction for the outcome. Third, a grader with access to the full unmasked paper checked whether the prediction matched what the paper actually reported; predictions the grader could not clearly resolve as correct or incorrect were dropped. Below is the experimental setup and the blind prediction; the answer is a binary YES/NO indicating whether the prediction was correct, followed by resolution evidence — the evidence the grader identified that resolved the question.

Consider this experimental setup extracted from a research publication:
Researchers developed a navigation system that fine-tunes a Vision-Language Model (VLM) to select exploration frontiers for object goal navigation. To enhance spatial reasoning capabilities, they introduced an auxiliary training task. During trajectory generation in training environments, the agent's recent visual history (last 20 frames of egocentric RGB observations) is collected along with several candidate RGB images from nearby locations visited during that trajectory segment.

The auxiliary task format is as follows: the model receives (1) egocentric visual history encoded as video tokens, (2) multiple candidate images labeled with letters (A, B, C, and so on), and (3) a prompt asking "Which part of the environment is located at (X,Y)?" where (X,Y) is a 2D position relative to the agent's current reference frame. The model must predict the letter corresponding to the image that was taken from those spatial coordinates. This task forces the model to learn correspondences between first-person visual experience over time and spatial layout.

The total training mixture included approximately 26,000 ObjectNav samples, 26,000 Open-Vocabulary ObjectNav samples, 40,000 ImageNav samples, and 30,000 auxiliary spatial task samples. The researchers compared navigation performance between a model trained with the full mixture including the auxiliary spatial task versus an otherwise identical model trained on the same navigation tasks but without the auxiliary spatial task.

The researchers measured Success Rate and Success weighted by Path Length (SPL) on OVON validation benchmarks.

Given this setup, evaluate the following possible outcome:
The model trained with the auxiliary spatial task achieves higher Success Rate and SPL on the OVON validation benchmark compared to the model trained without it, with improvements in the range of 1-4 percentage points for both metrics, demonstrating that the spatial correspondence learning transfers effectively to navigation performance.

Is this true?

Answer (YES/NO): NO